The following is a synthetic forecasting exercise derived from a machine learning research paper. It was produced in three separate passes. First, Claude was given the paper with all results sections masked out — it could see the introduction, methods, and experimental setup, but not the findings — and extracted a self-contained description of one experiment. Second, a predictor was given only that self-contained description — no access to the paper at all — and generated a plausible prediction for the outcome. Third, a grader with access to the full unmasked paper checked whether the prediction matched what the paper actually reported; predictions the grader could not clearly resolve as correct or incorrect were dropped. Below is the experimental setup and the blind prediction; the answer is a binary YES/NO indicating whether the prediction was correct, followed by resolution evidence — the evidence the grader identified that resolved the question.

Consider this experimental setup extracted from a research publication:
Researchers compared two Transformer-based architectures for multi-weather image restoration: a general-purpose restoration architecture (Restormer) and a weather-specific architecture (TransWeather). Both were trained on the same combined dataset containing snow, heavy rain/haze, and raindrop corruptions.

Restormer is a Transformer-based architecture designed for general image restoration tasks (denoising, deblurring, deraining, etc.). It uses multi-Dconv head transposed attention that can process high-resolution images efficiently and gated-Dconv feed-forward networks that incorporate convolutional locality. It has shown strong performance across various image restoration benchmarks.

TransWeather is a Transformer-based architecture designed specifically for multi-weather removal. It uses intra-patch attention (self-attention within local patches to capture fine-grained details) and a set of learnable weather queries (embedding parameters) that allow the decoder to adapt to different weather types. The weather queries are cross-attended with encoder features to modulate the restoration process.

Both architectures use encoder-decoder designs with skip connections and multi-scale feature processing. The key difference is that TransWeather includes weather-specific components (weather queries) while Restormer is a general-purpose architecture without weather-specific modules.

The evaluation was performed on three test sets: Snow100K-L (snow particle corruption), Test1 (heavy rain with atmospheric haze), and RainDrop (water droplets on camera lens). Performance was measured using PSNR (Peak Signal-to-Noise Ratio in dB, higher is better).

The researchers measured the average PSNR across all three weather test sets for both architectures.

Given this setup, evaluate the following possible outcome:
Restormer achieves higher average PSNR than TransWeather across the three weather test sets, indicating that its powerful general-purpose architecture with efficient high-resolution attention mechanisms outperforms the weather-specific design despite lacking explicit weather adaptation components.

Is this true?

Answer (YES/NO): NO